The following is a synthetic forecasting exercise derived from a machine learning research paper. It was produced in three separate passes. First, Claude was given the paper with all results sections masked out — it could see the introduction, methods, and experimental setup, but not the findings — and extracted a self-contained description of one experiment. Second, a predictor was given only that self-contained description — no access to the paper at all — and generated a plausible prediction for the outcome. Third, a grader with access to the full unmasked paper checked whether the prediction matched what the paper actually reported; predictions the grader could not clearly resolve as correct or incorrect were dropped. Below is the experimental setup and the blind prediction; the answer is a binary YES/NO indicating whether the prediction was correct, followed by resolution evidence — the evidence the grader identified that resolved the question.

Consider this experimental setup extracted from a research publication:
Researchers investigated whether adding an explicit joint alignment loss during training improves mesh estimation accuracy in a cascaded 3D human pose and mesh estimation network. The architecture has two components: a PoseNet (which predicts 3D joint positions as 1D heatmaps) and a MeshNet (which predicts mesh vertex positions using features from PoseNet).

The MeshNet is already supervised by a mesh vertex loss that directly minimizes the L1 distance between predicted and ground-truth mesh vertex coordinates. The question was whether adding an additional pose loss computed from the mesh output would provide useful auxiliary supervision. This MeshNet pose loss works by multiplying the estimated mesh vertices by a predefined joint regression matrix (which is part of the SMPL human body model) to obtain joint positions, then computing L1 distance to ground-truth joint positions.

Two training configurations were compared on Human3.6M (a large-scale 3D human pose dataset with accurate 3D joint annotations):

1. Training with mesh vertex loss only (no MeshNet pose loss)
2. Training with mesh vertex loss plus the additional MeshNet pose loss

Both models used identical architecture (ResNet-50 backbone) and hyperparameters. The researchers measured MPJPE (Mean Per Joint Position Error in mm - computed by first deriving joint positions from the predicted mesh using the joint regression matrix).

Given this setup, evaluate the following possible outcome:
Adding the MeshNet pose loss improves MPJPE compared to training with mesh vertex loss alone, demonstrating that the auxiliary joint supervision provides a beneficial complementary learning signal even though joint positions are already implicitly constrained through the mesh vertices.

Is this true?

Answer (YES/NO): YES